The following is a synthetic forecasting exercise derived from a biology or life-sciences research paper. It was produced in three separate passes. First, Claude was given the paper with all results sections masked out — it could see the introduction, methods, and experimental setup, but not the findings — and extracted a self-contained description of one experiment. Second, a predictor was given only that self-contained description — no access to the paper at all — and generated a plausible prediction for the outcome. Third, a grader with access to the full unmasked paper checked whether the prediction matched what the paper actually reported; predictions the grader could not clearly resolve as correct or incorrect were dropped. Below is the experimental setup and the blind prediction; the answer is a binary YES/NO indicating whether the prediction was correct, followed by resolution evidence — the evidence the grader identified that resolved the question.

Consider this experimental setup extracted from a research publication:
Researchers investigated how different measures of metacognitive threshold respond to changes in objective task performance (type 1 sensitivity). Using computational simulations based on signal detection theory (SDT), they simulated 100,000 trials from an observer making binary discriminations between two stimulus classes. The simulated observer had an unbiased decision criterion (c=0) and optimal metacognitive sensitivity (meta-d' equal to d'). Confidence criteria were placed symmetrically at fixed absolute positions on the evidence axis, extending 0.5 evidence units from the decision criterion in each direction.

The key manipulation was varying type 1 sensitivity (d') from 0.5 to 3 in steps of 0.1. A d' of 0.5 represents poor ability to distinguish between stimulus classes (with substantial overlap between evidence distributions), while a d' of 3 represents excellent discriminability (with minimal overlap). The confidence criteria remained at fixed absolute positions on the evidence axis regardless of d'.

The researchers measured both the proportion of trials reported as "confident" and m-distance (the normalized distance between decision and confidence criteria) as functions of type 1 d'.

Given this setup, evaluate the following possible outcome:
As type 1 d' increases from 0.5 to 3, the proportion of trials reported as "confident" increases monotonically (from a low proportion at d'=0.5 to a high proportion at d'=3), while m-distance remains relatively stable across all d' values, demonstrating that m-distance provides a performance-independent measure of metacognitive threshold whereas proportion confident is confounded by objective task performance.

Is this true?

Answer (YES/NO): NO